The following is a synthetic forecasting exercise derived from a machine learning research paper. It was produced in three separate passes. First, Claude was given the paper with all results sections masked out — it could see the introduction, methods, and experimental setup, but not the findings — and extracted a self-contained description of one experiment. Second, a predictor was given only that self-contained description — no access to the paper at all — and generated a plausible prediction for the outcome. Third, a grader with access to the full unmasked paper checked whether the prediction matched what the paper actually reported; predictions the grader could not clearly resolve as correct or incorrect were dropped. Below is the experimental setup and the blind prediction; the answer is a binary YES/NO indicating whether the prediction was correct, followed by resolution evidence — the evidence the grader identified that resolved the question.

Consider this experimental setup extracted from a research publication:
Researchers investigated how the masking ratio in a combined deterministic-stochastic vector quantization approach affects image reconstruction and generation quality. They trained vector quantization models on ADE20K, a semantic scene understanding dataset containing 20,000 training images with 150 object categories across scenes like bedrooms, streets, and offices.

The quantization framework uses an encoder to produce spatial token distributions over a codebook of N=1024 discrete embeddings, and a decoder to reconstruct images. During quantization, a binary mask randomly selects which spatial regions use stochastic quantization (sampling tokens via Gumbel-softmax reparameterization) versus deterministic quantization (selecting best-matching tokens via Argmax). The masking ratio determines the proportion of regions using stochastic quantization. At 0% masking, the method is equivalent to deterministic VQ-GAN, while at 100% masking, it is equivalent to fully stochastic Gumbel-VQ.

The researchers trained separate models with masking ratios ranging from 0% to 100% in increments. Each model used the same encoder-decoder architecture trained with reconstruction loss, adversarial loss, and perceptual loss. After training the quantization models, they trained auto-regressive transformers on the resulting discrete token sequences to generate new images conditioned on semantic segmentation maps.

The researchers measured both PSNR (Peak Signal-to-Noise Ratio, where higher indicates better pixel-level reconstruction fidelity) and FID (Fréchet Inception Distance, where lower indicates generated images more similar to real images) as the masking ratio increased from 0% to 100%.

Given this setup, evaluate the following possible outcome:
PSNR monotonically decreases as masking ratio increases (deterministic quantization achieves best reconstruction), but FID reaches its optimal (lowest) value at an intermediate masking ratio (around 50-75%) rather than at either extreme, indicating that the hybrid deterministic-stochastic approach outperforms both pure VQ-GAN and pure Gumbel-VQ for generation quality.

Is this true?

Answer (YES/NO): NO